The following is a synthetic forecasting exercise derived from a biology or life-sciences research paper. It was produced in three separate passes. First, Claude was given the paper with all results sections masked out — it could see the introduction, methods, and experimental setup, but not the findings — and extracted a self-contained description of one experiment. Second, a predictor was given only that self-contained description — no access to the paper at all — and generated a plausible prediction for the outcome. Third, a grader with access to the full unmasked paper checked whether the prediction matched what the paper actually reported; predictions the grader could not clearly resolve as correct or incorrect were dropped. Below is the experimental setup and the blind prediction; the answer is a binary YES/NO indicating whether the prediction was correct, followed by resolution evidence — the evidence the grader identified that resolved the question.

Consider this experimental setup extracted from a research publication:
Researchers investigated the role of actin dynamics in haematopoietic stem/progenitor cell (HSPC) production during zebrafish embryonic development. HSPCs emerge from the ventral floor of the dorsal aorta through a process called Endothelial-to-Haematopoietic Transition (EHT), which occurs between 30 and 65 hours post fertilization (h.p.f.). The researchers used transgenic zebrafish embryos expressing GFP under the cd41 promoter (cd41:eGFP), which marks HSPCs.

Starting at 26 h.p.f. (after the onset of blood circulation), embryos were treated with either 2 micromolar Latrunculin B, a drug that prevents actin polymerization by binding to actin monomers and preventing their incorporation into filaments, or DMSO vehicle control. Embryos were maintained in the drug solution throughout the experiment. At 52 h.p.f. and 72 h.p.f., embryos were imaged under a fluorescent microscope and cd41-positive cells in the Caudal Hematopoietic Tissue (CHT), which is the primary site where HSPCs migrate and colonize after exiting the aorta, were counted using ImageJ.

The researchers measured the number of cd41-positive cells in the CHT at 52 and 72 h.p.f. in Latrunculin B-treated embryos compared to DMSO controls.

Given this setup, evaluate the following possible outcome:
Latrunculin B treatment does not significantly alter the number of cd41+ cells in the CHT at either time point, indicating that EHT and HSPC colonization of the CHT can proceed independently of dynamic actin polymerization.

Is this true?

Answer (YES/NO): NO